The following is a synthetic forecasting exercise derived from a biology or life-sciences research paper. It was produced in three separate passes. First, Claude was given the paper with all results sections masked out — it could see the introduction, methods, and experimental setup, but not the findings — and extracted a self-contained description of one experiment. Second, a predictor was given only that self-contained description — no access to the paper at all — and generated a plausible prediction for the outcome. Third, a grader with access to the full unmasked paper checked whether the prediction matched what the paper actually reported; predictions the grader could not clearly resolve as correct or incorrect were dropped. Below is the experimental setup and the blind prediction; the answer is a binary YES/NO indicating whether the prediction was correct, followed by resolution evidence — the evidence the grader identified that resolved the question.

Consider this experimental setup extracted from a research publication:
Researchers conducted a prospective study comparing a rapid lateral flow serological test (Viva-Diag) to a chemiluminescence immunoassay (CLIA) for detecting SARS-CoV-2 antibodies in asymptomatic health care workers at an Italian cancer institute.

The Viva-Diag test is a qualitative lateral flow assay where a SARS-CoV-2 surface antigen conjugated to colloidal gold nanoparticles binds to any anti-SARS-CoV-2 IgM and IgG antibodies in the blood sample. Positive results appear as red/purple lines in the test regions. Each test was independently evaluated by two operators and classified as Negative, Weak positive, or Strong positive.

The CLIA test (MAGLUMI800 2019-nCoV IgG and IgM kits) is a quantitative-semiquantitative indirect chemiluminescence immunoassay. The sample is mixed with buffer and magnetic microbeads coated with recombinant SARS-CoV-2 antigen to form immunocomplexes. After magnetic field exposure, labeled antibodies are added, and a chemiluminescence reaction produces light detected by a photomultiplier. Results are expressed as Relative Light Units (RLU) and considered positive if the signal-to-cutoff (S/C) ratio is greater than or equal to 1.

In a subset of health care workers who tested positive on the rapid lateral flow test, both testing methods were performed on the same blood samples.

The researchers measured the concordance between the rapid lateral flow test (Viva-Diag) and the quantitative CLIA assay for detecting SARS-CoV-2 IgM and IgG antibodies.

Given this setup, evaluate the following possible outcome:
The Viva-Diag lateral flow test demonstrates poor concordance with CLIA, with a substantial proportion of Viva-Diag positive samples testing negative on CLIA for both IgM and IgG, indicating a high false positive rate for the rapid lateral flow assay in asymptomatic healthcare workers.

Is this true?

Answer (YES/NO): NO